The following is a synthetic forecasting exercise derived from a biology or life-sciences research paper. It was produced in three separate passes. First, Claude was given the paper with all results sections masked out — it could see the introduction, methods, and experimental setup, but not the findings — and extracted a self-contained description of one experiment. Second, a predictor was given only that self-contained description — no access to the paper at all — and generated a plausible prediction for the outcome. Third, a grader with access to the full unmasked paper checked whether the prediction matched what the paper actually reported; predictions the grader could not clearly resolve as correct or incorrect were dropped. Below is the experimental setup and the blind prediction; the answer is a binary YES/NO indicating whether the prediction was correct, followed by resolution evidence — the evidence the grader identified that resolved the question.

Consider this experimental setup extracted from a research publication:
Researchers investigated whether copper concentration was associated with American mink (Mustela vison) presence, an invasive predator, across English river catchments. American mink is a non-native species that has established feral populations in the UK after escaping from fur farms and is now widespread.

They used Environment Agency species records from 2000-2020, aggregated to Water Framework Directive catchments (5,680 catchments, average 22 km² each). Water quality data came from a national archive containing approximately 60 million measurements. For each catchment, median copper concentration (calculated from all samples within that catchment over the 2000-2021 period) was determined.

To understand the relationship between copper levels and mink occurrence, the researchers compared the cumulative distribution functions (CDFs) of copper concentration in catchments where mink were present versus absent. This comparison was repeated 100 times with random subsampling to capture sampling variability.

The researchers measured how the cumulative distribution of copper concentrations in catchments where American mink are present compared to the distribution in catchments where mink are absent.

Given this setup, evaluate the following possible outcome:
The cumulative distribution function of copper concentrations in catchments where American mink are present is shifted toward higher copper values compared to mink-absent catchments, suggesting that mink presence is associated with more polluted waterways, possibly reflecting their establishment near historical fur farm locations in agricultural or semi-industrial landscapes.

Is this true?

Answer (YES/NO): NO